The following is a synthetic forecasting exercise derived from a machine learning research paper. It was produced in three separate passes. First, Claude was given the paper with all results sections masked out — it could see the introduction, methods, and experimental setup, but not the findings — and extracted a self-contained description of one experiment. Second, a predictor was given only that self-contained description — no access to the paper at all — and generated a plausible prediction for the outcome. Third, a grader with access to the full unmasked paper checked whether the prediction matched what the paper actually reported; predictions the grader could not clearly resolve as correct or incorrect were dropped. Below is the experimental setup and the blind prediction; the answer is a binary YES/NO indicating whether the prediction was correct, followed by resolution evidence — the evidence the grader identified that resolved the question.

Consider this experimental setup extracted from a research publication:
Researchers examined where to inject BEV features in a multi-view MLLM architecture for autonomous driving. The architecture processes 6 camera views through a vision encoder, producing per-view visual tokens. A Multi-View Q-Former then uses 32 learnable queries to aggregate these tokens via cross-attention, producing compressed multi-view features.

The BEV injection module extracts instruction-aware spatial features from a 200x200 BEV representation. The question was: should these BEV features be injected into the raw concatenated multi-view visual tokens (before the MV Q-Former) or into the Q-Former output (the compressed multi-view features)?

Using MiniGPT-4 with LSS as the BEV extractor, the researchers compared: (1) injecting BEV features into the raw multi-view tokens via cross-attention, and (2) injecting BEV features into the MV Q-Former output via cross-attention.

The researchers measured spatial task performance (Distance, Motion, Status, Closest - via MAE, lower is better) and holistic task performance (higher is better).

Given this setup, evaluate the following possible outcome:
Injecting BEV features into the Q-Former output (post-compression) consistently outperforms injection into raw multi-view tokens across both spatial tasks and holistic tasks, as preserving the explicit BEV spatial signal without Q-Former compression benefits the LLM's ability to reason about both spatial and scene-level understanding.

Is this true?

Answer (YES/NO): NO